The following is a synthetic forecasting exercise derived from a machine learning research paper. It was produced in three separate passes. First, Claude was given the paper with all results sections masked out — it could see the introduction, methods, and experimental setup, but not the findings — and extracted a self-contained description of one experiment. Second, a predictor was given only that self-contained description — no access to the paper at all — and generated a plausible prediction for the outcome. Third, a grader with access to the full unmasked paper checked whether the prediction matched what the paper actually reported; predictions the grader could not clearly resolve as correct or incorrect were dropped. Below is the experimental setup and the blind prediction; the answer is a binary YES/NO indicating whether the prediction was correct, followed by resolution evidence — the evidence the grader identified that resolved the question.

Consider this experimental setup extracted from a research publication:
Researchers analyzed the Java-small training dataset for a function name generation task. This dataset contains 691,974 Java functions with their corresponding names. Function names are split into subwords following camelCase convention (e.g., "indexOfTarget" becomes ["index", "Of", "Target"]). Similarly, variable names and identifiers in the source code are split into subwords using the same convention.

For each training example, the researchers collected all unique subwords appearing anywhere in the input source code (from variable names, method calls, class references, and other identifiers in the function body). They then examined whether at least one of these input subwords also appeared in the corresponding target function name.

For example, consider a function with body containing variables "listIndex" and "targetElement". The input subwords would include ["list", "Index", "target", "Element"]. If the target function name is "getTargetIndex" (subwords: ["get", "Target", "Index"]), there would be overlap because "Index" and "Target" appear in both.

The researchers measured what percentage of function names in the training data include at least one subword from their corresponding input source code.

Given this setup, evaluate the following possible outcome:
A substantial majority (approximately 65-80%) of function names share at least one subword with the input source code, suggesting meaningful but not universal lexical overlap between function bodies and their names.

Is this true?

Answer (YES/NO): YES